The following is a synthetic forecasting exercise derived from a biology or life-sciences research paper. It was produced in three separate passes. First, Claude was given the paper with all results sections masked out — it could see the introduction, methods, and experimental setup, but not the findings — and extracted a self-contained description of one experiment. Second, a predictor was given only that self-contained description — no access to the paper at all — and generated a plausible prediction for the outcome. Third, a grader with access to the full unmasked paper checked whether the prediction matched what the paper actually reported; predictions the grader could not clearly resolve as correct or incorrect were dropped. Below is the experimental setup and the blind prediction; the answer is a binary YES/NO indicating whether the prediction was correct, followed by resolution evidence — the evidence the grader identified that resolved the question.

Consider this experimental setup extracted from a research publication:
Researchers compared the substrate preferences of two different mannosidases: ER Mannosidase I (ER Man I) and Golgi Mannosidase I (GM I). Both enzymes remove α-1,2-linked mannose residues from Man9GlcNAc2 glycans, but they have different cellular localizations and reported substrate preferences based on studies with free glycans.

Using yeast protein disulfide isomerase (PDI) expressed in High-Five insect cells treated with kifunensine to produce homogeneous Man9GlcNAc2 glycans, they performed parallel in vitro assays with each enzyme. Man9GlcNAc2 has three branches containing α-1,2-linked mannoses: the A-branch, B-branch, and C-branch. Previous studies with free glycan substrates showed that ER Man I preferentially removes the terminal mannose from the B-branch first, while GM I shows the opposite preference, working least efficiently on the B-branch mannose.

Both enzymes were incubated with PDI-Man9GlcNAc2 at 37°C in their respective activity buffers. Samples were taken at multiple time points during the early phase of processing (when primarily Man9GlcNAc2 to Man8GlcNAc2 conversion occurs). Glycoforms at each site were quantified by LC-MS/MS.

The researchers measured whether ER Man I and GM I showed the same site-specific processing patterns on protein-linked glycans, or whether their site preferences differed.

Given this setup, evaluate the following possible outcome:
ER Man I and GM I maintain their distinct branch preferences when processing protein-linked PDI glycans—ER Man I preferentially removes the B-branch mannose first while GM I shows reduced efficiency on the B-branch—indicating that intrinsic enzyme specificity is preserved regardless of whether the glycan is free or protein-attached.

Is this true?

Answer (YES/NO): NO